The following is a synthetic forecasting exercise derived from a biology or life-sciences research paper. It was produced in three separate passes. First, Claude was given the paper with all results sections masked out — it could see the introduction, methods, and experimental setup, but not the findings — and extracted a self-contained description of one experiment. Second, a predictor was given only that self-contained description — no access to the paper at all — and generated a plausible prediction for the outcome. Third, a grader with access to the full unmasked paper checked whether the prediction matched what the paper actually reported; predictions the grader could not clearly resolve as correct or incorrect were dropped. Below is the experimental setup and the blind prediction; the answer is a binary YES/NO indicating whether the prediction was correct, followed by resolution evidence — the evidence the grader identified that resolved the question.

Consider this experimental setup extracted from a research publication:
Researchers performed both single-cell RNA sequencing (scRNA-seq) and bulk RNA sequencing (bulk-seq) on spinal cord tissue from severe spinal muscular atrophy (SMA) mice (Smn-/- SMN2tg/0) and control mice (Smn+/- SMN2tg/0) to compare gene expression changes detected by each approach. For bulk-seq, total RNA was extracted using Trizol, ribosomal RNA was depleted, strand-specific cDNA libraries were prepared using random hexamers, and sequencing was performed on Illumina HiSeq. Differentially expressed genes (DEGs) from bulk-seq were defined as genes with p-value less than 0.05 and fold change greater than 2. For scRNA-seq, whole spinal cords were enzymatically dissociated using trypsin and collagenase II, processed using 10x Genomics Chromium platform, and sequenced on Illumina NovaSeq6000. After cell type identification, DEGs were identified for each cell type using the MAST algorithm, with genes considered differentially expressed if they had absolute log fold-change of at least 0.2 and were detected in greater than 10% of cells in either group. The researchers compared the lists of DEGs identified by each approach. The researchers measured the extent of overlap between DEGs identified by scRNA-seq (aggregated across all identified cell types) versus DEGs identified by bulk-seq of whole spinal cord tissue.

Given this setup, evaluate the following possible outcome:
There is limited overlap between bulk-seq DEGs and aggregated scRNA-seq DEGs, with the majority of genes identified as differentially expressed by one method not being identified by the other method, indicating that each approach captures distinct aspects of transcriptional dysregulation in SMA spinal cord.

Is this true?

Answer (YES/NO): YES